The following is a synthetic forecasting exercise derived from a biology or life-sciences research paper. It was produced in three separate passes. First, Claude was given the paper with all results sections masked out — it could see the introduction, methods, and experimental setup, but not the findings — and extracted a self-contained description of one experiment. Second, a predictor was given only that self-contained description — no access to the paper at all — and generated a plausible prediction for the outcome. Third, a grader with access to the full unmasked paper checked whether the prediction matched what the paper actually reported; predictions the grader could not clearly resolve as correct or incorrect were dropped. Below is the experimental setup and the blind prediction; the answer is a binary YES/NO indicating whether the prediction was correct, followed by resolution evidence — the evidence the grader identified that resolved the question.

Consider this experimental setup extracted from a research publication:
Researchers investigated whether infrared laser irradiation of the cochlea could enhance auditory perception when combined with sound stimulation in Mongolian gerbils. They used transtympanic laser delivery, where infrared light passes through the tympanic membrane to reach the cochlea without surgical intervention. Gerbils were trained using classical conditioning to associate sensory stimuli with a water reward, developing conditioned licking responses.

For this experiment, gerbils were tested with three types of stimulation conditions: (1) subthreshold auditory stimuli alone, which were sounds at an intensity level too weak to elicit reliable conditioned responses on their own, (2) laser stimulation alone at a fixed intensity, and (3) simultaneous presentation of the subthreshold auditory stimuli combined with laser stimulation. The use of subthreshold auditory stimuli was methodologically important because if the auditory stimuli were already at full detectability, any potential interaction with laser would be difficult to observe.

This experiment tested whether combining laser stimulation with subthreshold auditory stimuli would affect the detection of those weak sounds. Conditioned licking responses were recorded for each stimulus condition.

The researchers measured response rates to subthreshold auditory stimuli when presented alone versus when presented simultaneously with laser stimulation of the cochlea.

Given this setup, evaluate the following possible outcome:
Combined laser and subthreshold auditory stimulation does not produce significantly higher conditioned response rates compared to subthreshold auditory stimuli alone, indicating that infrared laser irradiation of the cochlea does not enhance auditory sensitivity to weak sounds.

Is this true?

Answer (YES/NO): NO